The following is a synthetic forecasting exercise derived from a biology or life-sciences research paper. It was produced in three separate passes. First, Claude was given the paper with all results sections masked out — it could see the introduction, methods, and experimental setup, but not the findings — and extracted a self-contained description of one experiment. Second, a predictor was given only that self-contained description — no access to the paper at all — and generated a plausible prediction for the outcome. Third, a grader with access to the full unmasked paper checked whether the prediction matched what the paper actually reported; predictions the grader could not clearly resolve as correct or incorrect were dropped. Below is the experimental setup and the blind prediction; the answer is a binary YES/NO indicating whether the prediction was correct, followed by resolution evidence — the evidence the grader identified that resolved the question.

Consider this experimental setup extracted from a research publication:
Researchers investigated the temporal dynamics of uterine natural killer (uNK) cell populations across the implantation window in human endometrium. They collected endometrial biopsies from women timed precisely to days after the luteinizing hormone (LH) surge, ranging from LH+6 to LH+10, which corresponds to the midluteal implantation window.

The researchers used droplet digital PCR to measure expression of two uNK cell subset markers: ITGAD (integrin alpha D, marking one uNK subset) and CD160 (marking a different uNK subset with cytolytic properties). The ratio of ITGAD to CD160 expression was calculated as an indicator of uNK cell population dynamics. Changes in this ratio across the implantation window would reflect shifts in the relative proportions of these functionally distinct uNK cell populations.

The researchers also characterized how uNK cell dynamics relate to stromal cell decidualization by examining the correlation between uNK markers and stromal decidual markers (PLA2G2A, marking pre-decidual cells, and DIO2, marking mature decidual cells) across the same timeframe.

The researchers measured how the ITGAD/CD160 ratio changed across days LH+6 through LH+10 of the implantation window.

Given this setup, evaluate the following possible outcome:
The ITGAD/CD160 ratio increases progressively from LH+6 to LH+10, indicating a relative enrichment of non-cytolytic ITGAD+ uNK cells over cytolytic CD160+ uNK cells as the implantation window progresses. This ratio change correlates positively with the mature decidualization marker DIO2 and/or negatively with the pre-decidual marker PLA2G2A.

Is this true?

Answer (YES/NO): NO